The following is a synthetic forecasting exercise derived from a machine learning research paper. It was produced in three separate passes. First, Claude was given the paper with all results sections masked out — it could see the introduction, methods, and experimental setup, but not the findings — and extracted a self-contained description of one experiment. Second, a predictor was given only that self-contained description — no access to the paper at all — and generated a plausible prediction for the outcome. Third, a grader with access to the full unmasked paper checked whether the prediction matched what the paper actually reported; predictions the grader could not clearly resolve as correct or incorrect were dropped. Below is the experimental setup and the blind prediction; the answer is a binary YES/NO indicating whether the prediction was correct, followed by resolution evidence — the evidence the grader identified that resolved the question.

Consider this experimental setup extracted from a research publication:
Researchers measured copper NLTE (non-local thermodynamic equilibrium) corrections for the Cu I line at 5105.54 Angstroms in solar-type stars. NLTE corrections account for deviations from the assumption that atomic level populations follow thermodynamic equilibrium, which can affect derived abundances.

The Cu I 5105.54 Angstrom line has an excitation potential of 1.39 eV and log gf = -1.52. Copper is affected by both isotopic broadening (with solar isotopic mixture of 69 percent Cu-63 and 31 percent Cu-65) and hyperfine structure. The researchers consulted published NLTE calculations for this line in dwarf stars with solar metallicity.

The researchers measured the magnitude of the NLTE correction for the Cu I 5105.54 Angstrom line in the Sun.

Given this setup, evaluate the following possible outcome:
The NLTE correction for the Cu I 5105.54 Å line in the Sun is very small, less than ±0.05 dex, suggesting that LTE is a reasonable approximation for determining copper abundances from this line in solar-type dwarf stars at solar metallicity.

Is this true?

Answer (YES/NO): YES